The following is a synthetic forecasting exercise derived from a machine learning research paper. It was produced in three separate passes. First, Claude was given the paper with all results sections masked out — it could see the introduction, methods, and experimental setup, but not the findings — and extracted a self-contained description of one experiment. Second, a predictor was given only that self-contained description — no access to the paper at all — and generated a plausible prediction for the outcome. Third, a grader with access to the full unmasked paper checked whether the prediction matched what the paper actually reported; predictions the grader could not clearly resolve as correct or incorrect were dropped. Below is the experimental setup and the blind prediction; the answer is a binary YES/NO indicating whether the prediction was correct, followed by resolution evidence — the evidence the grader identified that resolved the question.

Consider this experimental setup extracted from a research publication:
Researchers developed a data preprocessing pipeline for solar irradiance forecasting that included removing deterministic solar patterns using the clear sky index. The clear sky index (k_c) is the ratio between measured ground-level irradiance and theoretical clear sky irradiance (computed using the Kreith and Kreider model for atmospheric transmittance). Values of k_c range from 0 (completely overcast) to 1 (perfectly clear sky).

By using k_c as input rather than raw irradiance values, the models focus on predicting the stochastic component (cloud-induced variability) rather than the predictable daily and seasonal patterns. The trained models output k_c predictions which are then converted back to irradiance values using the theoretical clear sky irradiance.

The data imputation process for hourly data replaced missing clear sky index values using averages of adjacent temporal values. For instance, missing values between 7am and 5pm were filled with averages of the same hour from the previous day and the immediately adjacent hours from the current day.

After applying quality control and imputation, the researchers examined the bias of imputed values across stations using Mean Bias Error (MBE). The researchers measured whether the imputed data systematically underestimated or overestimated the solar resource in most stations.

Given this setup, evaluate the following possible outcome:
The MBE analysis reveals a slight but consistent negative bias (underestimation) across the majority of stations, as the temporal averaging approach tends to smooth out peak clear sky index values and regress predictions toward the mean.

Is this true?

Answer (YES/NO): YES